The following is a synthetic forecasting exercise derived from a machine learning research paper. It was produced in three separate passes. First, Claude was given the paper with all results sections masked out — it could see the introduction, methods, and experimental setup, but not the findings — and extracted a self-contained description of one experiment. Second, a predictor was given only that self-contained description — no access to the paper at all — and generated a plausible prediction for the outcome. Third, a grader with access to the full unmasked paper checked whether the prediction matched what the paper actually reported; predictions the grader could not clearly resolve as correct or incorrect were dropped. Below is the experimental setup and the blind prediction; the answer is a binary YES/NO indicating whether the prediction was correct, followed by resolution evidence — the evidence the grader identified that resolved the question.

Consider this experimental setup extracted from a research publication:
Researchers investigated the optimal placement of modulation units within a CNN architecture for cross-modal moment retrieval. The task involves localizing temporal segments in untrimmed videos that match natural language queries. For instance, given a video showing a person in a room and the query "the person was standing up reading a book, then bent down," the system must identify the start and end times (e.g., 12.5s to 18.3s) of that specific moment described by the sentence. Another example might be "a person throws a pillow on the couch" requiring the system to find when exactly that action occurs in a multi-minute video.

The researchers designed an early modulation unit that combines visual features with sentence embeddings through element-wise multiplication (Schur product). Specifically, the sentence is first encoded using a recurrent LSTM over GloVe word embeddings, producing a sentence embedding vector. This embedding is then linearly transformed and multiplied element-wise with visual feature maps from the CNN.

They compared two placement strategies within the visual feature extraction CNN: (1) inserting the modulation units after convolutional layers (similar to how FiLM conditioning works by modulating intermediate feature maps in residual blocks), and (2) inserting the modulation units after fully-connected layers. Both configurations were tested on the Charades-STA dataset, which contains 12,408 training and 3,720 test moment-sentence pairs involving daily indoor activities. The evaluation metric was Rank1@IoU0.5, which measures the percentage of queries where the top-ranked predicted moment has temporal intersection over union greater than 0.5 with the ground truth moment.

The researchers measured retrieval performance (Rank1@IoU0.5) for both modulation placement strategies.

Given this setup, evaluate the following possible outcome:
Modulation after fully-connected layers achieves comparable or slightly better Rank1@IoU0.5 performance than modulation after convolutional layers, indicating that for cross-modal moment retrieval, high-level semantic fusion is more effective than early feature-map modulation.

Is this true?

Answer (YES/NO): NO